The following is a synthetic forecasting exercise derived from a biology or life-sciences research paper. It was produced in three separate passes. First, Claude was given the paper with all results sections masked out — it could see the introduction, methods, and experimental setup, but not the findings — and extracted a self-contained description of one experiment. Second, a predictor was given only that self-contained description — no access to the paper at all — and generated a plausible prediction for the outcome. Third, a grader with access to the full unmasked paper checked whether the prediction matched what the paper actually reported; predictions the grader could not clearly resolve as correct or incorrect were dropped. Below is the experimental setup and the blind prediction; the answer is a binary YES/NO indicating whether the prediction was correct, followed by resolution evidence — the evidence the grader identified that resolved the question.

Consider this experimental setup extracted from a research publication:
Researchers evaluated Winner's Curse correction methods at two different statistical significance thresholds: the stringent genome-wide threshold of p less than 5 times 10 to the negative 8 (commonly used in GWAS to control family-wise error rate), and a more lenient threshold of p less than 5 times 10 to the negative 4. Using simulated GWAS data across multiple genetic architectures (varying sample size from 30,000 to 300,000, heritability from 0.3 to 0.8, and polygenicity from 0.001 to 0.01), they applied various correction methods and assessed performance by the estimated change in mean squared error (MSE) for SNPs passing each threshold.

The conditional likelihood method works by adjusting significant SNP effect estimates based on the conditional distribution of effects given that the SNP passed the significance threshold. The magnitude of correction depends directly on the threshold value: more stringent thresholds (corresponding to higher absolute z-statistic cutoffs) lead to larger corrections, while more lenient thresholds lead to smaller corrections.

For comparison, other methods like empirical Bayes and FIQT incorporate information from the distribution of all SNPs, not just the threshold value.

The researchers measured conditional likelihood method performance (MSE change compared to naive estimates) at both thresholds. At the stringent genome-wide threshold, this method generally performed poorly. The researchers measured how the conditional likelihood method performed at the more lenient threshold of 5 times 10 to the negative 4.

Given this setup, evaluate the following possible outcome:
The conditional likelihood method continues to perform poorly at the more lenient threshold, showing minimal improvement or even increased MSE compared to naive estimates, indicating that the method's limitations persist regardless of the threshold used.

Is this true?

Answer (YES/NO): YES